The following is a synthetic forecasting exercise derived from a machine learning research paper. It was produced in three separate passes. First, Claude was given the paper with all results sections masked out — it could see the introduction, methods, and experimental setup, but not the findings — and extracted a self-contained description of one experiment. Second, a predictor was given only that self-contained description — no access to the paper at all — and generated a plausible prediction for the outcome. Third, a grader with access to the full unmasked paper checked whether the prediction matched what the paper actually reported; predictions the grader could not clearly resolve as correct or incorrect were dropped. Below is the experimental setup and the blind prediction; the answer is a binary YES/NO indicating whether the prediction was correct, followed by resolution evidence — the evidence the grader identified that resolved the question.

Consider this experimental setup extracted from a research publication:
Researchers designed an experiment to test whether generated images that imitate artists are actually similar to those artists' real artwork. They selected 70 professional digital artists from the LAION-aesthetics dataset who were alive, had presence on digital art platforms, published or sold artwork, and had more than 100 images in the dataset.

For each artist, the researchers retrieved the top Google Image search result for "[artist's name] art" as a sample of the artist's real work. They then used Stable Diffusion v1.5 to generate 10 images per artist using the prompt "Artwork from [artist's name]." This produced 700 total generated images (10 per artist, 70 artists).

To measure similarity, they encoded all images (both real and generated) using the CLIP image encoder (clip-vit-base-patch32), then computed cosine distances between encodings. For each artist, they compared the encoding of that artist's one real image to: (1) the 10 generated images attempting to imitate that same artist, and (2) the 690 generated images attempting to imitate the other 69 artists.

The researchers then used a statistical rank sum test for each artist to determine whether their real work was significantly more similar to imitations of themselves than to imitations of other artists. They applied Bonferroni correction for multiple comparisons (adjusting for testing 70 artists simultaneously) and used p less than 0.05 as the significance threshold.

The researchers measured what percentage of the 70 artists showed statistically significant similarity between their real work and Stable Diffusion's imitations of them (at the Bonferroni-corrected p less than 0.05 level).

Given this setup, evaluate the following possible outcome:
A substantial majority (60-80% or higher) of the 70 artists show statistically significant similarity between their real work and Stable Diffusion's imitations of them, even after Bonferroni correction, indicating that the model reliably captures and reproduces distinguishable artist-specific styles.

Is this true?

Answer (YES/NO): YES